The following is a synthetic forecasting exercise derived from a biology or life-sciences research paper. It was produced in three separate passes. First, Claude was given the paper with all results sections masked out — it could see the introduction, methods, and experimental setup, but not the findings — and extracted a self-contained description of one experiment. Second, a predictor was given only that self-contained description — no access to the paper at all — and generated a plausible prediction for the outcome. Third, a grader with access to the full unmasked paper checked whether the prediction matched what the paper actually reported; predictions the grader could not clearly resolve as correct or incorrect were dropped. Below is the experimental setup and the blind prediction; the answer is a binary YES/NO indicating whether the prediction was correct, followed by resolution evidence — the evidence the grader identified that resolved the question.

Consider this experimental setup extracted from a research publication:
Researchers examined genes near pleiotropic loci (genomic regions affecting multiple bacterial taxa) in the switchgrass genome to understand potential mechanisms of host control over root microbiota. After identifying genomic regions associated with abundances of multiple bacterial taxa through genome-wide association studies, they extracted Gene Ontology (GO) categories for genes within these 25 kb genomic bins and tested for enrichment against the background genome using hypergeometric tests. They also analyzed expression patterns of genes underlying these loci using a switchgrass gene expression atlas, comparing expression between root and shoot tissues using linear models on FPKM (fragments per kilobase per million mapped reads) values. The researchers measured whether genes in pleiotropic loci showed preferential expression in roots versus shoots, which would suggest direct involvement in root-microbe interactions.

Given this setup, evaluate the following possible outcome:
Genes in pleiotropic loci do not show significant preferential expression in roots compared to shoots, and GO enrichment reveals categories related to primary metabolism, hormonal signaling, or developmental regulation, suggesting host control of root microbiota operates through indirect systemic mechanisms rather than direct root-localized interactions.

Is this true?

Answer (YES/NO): NO